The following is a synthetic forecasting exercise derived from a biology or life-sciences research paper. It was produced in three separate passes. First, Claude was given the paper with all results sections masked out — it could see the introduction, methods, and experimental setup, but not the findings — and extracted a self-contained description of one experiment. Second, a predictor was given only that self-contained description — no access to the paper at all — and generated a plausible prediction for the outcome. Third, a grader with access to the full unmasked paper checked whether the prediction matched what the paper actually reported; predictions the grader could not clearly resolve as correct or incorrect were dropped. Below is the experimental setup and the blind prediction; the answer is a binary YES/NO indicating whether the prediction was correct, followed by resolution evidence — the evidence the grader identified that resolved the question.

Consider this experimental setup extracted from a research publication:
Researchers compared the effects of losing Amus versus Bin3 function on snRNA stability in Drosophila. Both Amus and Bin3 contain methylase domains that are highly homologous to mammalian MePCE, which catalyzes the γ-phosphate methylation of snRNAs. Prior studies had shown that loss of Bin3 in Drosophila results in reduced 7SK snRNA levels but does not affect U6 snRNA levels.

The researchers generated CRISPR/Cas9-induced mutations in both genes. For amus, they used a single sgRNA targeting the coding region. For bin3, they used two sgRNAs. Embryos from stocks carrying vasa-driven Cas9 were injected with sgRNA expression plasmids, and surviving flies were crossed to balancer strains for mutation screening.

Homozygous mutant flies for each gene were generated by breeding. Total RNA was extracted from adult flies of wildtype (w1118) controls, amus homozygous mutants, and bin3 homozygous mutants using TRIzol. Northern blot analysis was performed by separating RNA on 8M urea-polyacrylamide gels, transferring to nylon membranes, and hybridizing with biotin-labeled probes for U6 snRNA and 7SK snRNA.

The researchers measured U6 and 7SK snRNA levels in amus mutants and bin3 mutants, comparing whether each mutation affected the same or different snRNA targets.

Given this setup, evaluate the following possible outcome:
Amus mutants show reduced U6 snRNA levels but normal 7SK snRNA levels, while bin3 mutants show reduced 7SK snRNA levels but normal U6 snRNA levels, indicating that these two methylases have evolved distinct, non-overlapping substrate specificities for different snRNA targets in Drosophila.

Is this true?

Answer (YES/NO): YES